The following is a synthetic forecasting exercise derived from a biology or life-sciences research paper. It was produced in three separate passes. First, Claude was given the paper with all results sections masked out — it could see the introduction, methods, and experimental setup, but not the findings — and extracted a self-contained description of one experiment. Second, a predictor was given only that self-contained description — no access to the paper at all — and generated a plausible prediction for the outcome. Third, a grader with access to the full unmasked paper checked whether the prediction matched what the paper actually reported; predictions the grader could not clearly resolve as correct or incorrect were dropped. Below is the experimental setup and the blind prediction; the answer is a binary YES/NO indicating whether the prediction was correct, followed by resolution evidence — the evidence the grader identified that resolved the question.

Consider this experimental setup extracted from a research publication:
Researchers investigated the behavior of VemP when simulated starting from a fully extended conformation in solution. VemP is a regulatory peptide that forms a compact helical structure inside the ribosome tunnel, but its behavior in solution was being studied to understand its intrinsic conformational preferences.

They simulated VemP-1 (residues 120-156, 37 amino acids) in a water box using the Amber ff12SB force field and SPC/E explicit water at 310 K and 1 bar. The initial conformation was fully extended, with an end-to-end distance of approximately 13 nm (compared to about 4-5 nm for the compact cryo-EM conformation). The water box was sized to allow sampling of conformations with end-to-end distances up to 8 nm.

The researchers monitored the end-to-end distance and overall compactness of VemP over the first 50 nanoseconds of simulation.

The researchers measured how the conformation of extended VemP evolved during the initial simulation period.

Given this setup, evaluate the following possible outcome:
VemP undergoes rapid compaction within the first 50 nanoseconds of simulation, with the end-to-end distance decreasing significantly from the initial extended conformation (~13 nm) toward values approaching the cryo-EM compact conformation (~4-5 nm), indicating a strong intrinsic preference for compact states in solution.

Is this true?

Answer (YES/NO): YES